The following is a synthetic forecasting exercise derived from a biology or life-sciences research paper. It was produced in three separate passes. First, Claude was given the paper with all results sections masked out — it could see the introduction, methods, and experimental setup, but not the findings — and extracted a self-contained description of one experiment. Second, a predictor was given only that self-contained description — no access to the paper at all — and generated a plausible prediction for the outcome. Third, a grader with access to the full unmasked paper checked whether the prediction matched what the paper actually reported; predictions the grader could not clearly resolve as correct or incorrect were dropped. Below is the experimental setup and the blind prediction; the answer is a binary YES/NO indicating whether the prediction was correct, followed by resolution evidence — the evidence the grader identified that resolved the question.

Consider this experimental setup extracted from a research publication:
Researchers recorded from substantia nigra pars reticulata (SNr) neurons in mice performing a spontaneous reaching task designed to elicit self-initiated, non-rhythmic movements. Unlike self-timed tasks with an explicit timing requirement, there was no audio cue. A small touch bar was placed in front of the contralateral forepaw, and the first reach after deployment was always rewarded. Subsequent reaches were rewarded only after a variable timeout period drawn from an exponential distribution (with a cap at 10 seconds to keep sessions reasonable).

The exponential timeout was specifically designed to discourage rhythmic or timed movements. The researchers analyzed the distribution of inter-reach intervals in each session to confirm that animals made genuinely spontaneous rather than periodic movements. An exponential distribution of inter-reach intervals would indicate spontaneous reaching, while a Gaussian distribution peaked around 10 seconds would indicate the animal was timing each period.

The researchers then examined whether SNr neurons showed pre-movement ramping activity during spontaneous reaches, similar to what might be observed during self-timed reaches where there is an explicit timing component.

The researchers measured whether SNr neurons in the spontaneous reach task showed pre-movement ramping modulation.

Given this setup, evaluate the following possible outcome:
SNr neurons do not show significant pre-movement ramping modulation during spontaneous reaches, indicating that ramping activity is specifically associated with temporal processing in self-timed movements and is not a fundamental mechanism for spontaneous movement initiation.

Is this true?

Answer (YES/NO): NO